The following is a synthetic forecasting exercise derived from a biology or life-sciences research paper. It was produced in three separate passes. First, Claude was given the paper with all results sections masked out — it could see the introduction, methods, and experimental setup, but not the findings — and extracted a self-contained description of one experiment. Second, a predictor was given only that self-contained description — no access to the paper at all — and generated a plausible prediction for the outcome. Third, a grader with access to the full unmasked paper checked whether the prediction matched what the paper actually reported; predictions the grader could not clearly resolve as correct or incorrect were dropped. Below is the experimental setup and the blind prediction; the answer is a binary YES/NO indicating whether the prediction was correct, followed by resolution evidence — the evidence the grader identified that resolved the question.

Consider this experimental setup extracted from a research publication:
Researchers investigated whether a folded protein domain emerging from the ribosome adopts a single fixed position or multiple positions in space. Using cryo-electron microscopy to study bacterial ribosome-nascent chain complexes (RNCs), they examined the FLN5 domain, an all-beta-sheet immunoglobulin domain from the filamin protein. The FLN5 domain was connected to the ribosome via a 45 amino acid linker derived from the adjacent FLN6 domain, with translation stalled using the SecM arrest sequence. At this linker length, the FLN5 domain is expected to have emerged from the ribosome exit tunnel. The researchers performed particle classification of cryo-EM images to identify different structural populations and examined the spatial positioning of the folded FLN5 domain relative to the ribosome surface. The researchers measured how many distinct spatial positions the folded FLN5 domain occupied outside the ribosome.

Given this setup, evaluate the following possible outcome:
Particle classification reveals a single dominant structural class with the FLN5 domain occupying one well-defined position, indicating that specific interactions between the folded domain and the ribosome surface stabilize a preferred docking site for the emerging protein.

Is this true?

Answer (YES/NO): NO